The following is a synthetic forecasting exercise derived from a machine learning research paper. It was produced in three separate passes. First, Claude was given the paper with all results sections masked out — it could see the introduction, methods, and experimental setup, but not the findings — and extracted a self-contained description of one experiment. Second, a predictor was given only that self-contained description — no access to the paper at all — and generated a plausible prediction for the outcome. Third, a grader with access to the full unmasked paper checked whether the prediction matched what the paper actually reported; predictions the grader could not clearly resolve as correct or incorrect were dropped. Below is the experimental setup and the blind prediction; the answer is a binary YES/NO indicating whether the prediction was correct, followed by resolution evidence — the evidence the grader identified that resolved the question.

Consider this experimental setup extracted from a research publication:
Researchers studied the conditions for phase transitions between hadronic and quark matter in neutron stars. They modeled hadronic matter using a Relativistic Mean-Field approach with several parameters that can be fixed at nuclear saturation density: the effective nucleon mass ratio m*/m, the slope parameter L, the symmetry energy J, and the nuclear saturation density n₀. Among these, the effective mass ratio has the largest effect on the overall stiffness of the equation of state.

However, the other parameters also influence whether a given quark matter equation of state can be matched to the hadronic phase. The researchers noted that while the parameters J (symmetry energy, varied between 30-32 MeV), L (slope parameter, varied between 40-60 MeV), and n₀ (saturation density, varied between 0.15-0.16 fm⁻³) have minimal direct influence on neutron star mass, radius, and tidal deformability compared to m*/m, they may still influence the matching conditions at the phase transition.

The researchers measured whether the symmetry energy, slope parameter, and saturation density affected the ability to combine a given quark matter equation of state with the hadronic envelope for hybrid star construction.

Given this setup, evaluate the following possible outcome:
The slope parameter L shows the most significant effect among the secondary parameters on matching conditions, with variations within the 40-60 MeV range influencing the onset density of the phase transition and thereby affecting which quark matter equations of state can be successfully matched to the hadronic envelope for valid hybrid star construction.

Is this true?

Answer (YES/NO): YES